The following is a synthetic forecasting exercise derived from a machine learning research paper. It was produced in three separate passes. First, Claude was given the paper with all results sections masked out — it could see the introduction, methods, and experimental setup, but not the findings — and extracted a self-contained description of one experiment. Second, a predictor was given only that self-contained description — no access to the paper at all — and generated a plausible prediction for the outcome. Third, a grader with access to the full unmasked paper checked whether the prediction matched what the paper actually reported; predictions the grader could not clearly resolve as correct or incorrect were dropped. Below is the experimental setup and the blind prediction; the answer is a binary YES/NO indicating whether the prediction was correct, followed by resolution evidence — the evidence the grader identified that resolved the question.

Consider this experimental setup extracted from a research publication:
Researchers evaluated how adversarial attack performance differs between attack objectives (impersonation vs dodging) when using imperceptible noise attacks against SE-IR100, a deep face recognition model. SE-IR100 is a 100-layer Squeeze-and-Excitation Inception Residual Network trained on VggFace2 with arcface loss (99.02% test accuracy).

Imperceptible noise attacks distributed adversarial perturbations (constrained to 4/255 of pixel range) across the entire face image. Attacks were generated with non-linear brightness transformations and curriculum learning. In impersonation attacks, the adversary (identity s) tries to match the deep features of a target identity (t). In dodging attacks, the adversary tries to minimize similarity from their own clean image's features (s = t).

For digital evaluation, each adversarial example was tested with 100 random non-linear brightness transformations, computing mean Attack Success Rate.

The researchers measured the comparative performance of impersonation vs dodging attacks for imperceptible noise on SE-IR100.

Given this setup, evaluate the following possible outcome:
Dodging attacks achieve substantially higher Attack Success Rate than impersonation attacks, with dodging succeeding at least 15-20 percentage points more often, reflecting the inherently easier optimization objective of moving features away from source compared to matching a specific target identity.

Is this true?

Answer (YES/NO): YES